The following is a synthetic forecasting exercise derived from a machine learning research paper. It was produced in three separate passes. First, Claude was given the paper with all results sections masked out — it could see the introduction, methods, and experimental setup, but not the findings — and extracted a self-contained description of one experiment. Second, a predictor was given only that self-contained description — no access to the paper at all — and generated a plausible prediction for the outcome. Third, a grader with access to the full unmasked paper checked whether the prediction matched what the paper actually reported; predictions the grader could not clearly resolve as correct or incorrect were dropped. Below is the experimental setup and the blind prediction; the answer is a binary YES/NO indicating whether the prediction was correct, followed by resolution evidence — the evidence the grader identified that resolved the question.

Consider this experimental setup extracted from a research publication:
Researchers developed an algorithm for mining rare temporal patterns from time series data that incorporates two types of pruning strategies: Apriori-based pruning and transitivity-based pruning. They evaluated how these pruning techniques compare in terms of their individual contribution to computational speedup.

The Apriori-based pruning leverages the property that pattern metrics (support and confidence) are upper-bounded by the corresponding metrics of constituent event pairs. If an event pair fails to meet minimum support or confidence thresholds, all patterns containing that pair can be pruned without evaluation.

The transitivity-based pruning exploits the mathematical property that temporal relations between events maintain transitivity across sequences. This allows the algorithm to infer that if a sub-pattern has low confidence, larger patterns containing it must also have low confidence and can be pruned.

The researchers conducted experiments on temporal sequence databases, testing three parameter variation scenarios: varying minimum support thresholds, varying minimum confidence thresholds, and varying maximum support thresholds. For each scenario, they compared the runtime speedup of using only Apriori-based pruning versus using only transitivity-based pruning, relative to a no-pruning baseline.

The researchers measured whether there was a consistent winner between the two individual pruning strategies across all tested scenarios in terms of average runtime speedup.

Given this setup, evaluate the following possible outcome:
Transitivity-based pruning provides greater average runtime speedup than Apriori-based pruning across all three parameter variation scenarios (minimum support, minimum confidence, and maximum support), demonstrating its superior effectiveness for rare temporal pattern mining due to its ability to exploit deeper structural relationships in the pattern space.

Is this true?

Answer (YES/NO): YES